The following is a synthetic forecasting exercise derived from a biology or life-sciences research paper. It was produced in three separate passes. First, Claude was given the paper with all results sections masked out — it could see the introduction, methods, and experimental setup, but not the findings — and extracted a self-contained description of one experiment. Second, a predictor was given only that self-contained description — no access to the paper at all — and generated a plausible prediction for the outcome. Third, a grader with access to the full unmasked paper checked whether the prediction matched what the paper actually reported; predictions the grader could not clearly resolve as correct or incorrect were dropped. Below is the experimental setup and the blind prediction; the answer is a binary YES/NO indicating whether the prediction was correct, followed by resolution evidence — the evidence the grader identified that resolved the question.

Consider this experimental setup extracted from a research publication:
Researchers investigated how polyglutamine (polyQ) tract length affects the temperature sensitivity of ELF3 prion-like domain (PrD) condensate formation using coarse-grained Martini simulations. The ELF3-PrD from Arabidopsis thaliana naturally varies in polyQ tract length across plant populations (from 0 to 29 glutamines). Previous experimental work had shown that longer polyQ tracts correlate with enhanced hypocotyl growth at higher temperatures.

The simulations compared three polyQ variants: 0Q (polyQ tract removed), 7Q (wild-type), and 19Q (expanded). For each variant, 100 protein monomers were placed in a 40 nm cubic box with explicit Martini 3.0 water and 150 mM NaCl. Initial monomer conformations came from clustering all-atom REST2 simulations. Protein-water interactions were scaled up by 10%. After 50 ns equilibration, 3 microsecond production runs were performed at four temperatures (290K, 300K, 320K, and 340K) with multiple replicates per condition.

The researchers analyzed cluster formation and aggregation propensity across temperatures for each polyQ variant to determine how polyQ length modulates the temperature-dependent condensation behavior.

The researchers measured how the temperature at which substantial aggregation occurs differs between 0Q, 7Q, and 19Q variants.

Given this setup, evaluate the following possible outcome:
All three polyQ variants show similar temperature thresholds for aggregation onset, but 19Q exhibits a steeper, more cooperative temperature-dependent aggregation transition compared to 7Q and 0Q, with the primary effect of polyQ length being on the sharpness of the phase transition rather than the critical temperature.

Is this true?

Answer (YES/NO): NO